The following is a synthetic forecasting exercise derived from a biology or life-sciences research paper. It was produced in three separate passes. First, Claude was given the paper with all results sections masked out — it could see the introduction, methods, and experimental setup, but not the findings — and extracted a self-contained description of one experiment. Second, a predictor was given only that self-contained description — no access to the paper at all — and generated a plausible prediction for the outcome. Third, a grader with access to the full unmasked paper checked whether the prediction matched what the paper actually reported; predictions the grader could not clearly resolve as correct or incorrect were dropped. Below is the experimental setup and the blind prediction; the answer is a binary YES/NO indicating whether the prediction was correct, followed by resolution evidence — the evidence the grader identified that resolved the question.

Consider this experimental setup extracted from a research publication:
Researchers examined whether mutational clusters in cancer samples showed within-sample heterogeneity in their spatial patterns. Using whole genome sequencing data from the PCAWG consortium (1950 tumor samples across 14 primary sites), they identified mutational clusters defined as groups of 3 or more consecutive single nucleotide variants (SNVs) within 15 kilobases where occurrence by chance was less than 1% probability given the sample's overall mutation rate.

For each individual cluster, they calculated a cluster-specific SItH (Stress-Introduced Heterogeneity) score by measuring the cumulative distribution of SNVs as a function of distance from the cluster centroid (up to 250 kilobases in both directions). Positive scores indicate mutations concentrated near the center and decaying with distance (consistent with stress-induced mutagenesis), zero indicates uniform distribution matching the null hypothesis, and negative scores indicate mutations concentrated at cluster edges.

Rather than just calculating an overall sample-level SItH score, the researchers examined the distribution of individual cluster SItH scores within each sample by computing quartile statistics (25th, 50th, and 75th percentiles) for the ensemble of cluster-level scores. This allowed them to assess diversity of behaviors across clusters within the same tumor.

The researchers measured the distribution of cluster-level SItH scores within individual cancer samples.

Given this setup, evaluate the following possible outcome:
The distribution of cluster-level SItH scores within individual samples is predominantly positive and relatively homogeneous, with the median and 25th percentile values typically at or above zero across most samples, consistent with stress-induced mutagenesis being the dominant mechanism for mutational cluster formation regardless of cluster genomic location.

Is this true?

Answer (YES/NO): NO